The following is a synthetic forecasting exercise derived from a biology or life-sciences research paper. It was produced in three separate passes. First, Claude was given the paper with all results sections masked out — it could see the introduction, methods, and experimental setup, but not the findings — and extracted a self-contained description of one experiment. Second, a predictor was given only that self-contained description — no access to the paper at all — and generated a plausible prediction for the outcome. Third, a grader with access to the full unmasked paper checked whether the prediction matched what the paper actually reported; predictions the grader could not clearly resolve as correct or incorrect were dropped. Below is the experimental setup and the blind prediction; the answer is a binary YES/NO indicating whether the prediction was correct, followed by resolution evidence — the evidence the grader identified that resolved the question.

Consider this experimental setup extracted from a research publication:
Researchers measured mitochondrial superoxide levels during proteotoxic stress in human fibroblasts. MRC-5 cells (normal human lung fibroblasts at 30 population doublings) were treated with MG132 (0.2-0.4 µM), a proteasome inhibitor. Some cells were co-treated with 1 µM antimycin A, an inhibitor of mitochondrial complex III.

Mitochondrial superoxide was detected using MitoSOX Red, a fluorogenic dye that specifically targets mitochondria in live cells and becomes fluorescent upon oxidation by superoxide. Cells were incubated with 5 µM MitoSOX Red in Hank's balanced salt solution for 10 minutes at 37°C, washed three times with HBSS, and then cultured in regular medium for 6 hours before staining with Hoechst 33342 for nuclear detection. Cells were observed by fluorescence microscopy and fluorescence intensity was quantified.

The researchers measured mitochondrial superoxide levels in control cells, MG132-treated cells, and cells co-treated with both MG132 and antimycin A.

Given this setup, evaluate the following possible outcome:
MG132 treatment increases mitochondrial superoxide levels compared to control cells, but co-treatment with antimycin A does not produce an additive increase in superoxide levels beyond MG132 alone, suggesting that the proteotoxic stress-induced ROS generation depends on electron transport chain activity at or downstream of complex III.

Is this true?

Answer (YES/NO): YES